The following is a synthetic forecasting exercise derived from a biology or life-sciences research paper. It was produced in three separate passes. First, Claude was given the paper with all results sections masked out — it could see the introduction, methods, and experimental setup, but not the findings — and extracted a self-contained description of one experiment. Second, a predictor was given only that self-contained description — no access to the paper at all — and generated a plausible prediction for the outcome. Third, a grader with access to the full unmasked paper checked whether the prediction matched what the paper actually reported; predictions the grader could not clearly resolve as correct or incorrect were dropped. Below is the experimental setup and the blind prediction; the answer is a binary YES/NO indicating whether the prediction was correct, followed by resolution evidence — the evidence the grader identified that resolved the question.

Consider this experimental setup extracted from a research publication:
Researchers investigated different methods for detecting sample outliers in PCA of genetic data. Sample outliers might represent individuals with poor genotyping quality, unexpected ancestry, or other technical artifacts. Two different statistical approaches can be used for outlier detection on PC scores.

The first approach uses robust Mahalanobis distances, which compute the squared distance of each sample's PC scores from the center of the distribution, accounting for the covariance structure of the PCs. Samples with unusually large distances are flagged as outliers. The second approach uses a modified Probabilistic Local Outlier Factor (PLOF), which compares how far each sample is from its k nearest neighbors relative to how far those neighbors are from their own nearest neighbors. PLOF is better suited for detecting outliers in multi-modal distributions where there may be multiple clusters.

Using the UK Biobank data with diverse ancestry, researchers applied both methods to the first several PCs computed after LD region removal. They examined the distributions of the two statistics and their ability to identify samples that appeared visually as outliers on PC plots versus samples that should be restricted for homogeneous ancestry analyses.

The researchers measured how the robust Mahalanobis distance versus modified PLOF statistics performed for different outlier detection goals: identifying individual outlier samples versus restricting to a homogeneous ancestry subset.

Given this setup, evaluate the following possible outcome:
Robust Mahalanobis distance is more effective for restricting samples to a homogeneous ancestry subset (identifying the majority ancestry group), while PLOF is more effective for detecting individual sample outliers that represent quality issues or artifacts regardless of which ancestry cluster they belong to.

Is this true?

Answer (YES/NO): YES